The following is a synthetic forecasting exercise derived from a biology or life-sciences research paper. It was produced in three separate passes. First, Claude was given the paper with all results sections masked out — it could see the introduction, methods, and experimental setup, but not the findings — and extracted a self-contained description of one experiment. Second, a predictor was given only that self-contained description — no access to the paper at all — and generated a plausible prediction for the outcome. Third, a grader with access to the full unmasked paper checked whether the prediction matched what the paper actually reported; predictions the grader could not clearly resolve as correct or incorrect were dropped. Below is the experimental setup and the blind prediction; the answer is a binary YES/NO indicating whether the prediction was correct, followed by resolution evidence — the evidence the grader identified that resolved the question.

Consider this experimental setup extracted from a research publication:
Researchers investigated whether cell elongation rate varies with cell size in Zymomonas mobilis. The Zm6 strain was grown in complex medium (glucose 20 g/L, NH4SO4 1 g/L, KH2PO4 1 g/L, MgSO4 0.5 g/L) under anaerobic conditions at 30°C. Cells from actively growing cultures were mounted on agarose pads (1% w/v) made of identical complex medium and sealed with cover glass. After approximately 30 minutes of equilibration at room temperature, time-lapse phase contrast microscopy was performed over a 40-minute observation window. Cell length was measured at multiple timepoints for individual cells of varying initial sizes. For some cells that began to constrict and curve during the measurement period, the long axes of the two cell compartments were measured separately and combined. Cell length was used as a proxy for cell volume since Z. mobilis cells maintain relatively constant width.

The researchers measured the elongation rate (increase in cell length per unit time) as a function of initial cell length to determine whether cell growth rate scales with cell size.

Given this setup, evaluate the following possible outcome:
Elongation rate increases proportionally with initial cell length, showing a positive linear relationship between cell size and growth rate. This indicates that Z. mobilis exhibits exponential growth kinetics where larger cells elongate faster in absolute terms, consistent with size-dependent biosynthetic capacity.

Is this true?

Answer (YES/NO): YES